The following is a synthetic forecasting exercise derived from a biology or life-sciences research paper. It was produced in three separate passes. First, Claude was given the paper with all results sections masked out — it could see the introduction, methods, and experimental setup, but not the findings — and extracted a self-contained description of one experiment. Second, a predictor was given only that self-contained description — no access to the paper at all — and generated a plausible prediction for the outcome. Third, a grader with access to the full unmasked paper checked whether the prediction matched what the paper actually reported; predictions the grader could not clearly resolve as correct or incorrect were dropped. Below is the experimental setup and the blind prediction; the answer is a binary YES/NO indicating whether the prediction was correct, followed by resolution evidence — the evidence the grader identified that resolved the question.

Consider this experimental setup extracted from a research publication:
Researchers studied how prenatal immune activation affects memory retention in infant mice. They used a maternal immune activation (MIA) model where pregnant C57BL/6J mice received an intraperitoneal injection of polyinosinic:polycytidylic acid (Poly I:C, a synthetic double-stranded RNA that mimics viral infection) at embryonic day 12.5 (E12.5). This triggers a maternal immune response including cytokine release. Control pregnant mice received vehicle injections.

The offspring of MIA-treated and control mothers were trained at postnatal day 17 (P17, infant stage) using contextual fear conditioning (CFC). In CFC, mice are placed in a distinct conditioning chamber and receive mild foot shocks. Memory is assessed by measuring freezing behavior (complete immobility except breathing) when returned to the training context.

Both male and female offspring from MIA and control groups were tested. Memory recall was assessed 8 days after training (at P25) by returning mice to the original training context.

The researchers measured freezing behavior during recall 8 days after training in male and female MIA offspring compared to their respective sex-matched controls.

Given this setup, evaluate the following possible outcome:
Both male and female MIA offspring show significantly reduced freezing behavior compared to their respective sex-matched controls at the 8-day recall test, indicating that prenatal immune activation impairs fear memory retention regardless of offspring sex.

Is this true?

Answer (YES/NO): NO